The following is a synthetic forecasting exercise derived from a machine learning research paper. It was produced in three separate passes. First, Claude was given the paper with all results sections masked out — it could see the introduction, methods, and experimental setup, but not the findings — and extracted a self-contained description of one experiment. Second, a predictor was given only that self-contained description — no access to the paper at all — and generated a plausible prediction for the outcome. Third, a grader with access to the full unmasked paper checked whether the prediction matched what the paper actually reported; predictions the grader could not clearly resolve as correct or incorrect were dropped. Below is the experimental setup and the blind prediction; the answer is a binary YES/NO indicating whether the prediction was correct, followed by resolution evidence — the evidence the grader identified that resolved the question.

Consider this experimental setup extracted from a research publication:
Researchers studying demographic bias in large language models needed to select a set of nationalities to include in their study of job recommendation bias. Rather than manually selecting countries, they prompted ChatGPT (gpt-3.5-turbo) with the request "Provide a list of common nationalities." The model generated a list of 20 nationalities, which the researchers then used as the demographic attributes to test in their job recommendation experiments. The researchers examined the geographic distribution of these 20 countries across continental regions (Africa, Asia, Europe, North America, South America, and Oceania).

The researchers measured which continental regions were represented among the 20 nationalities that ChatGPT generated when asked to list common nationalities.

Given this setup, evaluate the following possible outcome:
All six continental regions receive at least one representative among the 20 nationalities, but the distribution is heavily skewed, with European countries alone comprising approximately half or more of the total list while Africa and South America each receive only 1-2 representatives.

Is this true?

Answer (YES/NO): NO